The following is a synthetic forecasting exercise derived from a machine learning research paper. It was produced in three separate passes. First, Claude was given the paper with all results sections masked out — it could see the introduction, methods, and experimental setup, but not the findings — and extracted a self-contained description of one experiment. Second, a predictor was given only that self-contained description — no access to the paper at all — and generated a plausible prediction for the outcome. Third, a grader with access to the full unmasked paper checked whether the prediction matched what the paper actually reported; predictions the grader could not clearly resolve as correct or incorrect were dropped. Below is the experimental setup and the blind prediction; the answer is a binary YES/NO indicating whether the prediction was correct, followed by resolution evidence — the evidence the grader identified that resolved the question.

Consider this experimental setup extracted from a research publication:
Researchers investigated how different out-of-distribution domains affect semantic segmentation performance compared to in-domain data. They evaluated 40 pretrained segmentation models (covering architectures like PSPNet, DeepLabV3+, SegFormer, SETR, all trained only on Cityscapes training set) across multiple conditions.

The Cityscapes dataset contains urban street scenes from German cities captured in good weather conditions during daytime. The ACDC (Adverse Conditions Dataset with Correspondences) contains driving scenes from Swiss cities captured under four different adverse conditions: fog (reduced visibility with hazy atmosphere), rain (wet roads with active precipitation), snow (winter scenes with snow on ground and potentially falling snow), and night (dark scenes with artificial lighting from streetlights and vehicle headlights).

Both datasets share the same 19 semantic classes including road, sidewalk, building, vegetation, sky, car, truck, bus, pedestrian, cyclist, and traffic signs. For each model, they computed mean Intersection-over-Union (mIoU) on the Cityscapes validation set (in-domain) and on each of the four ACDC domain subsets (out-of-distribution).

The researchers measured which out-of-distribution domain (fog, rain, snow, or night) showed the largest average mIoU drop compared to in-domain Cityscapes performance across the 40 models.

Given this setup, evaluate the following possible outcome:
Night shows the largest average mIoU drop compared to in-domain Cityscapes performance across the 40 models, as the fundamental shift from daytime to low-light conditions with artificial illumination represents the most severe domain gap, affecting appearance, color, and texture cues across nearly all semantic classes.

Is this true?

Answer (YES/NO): YES